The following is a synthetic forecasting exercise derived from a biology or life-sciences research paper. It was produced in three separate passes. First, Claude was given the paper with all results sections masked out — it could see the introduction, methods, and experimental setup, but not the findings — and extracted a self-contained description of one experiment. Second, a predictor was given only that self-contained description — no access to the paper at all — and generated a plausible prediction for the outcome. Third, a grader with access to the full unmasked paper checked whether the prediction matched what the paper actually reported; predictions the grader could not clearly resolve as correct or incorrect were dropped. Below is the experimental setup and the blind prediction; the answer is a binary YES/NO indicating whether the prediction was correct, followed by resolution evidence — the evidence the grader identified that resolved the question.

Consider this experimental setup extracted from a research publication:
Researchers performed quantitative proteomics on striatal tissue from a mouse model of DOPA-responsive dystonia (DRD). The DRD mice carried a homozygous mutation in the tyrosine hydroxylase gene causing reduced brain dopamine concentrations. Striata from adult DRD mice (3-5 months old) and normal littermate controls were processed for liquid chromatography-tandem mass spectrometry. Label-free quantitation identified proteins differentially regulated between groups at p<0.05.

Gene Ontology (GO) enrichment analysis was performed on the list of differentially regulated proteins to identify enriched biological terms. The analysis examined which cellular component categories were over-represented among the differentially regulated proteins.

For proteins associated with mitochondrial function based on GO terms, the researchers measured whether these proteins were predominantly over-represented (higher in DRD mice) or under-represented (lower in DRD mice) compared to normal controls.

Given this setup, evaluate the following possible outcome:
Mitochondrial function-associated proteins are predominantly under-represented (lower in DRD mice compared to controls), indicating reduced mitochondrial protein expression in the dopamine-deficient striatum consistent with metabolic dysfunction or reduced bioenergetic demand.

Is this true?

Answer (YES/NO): NO